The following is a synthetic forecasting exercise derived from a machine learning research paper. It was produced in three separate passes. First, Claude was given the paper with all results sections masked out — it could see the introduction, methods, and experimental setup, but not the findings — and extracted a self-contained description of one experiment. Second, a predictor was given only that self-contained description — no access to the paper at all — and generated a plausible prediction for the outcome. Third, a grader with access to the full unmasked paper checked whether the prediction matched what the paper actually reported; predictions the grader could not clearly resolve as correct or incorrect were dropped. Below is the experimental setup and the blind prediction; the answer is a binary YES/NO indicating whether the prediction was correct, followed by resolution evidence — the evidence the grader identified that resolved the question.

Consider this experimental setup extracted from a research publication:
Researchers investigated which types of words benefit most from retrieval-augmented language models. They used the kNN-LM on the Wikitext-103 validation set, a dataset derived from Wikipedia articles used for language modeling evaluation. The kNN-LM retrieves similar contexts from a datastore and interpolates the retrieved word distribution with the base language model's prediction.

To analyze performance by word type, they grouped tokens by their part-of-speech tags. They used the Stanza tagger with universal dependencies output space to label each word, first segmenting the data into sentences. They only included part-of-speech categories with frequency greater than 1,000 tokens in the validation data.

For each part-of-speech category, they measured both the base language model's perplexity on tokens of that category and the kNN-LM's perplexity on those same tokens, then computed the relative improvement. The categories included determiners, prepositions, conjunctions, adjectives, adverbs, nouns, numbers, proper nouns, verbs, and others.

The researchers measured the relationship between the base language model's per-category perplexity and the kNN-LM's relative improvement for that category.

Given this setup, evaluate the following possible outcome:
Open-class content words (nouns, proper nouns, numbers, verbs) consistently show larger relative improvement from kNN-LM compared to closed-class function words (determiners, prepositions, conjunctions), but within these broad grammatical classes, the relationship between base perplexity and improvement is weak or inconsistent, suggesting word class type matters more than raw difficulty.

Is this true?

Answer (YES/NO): NO